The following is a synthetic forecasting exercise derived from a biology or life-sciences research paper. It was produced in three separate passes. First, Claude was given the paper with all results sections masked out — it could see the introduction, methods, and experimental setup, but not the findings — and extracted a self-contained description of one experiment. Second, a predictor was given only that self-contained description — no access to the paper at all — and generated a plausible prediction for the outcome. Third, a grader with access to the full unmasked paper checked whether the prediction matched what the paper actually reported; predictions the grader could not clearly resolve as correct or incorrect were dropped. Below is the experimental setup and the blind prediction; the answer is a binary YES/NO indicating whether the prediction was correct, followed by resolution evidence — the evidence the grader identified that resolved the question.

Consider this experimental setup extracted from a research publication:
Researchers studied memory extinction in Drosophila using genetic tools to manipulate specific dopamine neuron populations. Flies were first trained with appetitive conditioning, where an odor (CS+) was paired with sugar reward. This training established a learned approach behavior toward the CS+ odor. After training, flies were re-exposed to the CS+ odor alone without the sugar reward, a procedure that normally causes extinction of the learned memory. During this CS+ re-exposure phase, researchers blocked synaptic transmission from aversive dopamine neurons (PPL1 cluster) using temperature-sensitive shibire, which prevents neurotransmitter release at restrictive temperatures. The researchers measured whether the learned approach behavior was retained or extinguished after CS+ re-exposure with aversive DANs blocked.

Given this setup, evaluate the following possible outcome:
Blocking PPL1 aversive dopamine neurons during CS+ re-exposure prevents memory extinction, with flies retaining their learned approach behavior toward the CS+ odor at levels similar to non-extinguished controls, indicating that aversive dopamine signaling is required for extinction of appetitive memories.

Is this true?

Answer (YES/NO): YES